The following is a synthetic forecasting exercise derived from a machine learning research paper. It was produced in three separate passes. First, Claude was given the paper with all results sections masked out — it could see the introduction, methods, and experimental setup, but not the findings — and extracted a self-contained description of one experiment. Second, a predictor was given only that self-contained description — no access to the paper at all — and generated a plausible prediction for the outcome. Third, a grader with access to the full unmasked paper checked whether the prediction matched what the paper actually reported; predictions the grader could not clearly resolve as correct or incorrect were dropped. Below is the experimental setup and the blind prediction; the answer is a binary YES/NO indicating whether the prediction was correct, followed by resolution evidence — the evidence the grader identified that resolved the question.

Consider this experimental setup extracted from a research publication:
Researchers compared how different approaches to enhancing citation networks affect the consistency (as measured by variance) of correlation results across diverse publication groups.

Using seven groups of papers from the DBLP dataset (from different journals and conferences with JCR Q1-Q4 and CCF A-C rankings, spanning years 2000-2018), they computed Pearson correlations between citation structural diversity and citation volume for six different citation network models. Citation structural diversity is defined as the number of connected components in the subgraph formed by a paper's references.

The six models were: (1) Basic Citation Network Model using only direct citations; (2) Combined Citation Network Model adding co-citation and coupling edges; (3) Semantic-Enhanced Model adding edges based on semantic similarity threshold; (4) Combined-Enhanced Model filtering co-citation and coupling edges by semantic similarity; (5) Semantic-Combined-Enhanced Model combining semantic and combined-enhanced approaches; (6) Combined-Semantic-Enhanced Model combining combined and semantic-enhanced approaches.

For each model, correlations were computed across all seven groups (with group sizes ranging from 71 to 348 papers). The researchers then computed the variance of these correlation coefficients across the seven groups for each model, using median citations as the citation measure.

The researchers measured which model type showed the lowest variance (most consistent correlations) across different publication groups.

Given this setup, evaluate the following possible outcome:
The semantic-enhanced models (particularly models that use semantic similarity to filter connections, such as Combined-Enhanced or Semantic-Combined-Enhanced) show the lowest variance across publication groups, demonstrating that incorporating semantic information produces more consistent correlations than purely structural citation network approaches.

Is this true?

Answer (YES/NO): NO